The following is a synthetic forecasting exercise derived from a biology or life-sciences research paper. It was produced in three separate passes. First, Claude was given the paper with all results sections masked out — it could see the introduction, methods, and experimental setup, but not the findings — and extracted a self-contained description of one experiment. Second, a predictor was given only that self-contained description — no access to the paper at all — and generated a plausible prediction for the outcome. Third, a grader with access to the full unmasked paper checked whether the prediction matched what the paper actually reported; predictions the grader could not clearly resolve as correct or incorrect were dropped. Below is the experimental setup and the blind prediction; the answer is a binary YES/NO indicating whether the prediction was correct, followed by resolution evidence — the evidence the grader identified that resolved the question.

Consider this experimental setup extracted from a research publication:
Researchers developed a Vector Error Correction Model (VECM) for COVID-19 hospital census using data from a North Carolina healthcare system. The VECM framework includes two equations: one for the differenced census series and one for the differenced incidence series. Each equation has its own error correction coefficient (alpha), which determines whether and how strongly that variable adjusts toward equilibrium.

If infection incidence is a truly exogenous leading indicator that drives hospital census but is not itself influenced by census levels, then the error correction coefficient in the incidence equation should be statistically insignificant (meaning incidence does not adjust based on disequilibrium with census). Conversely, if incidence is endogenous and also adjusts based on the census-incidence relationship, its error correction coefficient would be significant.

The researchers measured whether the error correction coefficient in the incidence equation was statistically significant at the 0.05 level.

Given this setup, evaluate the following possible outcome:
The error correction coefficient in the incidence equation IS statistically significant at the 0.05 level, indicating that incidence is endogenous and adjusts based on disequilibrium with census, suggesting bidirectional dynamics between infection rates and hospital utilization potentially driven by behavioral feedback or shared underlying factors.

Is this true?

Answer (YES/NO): NO